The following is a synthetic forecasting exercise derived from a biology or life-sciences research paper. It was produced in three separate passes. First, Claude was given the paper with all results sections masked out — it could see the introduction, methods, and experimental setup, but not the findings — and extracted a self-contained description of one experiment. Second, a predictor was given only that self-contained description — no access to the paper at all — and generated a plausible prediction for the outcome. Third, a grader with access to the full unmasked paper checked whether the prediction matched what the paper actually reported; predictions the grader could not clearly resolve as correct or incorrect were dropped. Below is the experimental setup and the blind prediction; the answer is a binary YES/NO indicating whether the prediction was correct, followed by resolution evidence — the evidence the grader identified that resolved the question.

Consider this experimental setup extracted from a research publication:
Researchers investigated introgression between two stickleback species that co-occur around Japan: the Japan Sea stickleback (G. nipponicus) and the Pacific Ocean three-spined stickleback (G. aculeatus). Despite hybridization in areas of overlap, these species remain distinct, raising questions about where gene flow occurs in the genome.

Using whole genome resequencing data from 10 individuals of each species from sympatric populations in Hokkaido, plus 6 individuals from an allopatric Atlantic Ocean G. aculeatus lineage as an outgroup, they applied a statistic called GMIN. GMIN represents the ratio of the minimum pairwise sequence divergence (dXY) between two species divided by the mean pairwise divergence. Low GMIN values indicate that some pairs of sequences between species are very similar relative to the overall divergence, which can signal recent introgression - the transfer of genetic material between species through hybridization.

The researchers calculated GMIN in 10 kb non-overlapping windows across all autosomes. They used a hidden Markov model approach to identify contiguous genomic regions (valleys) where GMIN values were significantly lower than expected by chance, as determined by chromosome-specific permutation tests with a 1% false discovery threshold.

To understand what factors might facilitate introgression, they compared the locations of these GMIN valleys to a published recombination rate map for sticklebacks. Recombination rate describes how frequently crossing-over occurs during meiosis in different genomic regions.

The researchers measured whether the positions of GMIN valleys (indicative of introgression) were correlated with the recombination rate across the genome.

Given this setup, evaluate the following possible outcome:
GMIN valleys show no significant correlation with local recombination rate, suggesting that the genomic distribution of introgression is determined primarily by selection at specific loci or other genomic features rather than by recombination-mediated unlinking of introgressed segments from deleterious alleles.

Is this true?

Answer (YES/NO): NO